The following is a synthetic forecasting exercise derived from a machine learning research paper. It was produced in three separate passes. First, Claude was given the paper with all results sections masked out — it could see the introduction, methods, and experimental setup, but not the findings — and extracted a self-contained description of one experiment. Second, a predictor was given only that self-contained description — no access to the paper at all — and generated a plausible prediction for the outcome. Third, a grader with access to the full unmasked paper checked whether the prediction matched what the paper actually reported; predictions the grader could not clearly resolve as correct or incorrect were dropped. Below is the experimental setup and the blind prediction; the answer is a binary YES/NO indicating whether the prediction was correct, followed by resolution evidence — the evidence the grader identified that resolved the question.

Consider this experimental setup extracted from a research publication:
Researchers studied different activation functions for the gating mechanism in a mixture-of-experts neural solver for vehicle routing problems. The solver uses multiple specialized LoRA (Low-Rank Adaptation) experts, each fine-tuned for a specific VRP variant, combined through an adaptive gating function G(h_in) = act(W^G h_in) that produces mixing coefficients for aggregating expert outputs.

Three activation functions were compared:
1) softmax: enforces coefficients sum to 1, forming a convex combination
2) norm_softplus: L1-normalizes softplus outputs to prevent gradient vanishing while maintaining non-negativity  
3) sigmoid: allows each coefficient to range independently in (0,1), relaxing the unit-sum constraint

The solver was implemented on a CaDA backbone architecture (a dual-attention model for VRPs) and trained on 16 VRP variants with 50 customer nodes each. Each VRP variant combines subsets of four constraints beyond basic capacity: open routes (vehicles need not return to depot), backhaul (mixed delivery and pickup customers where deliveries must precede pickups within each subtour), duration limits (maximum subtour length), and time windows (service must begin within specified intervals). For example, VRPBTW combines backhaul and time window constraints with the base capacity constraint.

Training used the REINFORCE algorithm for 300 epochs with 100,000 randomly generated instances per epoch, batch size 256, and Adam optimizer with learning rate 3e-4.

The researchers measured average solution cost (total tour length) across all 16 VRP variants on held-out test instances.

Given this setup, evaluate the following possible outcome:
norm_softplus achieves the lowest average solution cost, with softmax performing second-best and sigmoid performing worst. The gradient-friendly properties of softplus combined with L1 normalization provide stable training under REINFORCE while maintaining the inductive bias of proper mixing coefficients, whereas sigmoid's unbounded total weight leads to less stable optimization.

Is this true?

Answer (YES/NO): NO